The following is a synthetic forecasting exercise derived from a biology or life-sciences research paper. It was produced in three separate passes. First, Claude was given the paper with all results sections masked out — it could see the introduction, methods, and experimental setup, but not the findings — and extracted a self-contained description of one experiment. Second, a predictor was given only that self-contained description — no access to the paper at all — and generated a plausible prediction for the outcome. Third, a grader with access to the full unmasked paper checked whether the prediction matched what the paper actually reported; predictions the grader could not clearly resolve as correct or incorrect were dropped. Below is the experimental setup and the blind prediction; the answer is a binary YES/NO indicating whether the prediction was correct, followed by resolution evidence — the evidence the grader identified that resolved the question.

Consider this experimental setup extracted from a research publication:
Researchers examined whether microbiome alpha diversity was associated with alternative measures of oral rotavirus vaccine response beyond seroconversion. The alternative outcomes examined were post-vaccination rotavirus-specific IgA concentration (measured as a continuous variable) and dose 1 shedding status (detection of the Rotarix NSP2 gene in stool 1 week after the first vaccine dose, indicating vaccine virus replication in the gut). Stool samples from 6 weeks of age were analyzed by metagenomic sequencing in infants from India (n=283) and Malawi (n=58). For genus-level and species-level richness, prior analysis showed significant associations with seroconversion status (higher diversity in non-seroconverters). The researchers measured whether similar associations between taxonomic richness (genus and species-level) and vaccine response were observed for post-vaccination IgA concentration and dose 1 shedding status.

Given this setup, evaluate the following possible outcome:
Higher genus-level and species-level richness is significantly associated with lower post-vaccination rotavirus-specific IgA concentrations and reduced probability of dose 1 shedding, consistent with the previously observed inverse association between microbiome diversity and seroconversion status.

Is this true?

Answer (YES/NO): NO